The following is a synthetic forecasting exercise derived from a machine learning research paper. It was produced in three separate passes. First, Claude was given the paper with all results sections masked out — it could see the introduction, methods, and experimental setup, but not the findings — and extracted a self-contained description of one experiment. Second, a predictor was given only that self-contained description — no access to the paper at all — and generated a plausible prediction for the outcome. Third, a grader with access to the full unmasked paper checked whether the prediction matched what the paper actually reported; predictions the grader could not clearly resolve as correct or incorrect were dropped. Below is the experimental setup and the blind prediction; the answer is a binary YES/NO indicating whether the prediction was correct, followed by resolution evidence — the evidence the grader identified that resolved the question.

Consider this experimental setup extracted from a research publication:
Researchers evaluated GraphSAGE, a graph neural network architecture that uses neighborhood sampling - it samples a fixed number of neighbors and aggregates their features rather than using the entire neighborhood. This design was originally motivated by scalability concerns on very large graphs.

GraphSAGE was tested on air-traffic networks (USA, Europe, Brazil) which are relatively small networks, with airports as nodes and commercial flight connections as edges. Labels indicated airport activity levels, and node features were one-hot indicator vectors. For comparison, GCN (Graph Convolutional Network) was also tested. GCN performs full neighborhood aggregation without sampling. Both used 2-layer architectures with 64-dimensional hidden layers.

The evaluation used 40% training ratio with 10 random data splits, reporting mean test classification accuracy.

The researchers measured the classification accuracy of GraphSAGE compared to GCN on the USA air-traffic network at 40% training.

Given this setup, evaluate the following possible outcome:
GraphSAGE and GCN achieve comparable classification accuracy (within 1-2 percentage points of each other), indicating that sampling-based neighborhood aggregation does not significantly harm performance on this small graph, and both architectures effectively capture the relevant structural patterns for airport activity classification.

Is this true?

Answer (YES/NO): NO